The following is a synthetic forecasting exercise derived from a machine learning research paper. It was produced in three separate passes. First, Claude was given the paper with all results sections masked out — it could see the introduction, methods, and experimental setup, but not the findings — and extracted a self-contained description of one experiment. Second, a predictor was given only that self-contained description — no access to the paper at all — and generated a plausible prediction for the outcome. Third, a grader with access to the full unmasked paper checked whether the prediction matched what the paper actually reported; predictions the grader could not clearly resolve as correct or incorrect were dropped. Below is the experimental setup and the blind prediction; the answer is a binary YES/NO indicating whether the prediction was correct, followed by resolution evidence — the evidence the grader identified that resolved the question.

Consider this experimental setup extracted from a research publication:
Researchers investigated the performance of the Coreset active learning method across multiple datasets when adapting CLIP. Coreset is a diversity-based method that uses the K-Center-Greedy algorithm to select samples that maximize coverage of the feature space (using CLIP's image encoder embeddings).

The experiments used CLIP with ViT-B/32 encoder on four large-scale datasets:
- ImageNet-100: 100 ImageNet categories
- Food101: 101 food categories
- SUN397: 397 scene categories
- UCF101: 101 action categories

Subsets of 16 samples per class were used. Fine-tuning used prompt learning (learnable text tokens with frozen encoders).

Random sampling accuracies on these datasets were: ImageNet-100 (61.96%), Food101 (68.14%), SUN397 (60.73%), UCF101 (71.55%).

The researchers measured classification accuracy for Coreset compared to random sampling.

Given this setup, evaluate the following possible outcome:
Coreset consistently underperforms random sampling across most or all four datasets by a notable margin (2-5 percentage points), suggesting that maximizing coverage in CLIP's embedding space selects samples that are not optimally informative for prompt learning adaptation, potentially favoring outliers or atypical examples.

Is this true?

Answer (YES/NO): NO